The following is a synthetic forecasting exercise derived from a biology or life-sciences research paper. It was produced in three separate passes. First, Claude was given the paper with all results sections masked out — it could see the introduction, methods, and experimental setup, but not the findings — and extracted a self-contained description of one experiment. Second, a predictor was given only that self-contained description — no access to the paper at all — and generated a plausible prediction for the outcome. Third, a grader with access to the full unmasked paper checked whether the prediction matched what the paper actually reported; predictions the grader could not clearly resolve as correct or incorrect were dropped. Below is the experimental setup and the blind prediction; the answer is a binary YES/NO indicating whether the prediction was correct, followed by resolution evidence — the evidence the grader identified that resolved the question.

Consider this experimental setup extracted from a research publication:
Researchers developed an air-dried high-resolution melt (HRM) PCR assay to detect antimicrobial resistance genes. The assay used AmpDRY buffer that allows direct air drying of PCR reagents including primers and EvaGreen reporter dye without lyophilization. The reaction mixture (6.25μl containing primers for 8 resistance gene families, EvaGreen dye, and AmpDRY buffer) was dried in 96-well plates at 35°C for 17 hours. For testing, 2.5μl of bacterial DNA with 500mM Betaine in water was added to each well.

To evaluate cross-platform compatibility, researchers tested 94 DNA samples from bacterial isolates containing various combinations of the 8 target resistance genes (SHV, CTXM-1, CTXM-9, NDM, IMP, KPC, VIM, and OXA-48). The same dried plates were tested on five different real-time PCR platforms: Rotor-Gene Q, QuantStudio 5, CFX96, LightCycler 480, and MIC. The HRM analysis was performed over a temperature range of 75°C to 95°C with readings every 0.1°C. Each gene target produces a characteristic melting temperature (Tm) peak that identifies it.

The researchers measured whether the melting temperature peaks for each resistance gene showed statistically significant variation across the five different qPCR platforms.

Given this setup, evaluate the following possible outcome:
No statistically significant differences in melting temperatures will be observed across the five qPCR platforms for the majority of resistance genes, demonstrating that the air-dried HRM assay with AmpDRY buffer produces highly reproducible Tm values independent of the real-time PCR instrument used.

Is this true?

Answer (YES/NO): YES